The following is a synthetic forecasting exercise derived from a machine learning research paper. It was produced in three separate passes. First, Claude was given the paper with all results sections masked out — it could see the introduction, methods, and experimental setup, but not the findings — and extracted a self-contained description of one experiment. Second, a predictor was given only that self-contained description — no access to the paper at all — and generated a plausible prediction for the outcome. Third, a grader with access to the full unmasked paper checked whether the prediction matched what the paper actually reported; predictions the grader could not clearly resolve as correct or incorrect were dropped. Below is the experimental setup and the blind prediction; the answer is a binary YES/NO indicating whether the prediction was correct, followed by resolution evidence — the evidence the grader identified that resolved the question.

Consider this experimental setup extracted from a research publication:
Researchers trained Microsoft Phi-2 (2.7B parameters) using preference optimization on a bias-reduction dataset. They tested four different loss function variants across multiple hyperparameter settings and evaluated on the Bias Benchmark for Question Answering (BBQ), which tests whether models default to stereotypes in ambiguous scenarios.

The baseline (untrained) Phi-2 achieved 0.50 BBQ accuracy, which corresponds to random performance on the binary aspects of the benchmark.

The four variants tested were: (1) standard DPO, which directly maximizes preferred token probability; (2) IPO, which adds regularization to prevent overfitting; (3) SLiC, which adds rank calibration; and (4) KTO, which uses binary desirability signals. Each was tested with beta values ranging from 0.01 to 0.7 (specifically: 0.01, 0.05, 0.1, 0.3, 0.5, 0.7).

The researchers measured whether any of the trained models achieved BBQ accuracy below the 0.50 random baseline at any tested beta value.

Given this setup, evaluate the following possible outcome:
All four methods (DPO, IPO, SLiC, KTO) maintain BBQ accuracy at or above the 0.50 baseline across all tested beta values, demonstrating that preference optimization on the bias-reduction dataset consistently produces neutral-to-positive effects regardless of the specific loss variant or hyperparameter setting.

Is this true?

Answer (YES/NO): YES